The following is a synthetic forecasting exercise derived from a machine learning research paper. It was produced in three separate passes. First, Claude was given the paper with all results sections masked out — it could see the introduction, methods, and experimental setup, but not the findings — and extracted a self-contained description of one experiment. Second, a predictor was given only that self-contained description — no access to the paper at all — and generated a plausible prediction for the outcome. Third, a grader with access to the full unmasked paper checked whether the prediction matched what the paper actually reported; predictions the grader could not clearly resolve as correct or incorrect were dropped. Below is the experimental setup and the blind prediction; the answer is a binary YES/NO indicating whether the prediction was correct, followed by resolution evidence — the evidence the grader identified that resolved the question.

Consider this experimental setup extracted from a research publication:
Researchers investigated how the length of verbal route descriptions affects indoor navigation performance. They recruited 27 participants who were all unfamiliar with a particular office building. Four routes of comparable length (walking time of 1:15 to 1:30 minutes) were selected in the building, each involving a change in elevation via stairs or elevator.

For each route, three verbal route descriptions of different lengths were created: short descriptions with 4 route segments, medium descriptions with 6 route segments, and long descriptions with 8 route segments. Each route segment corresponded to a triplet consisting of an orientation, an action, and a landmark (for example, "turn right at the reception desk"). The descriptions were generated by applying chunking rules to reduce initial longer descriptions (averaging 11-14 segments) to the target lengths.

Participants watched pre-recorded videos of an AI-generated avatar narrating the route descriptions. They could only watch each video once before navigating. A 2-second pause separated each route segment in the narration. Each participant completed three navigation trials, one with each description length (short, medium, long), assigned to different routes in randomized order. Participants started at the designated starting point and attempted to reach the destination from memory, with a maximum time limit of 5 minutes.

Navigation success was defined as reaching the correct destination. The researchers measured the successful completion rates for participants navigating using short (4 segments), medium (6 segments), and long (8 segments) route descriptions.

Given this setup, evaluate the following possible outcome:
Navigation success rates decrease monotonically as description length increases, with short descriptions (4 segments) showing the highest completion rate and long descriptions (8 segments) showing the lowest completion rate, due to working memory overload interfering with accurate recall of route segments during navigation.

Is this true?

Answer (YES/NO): NO